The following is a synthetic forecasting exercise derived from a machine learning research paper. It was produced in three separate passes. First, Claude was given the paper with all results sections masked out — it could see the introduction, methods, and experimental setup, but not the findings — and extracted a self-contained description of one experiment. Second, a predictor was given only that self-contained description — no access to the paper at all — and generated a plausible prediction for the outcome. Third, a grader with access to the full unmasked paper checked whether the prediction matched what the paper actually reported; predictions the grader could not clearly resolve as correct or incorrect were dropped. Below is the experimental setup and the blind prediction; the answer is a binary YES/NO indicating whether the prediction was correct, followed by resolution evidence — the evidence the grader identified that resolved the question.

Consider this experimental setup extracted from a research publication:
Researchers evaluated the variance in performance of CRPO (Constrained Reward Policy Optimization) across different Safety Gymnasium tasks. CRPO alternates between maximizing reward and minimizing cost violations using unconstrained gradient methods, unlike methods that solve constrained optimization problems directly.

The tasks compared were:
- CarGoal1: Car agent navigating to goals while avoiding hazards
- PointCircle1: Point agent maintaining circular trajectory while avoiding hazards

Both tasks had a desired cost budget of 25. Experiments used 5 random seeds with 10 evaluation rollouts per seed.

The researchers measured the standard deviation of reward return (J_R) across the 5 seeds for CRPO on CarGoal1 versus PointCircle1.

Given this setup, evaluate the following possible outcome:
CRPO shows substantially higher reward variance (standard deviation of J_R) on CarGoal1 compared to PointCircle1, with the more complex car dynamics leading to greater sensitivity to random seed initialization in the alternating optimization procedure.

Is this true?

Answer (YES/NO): NO